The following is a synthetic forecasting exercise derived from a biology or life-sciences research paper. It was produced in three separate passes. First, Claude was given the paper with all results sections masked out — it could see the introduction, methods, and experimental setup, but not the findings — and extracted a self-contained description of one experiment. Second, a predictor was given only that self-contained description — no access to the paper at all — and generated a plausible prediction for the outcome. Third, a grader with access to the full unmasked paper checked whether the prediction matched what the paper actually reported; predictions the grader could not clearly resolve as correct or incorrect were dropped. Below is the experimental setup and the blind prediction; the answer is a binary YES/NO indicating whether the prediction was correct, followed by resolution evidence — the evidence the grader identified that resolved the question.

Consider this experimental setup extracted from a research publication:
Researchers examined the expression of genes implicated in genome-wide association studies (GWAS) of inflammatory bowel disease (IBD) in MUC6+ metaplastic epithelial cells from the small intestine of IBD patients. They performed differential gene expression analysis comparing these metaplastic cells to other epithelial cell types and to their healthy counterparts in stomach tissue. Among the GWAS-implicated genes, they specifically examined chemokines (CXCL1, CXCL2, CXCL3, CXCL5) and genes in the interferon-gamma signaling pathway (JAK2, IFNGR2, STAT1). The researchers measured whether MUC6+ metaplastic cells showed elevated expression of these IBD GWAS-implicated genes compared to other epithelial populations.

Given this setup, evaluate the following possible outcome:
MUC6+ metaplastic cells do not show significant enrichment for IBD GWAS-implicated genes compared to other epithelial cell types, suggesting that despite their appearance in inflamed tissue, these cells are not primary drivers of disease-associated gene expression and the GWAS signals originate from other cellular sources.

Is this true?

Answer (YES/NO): NO